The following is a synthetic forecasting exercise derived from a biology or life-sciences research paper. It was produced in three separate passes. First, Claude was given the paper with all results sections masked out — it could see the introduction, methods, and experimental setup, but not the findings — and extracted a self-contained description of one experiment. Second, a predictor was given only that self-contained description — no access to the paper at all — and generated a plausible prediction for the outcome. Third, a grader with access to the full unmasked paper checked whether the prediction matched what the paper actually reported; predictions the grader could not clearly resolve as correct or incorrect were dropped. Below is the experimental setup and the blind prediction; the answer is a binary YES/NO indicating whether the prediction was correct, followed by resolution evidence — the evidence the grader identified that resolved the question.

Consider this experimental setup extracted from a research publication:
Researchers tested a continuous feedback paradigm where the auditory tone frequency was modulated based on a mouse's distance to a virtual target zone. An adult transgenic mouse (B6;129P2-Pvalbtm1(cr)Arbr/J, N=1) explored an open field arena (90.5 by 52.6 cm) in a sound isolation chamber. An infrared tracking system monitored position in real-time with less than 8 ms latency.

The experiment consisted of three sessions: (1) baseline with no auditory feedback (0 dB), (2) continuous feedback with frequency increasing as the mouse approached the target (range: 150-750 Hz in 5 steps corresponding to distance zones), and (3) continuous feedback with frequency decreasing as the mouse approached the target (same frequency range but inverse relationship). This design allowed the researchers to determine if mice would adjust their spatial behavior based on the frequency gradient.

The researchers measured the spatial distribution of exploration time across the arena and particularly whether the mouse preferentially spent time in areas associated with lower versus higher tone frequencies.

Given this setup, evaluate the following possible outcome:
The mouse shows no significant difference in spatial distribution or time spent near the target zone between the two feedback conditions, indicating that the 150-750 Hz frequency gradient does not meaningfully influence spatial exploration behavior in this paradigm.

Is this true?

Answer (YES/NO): NO